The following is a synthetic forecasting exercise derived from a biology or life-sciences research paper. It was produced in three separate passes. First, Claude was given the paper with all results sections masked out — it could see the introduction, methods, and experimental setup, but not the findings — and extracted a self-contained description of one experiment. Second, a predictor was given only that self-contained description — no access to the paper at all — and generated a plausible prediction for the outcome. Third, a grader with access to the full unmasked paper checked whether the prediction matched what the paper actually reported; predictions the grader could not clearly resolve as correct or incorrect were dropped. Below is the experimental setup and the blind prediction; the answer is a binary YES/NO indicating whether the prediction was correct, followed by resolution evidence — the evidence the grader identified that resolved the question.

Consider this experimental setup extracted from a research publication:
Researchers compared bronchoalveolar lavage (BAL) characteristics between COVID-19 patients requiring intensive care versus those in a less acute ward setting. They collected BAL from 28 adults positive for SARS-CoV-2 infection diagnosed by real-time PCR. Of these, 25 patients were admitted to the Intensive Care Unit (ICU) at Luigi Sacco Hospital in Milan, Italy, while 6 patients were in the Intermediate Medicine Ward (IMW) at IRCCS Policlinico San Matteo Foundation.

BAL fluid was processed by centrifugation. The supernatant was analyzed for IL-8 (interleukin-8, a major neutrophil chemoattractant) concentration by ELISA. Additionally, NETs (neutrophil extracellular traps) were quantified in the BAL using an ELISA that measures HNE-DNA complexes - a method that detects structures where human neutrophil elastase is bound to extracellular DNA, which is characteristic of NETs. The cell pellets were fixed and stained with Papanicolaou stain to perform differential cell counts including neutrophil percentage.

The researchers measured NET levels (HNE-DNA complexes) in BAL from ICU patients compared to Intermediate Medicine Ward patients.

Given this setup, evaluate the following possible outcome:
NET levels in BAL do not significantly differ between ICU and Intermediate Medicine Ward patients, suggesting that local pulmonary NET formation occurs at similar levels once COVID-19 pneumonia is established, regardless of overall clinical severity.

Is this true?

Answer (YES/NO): NO